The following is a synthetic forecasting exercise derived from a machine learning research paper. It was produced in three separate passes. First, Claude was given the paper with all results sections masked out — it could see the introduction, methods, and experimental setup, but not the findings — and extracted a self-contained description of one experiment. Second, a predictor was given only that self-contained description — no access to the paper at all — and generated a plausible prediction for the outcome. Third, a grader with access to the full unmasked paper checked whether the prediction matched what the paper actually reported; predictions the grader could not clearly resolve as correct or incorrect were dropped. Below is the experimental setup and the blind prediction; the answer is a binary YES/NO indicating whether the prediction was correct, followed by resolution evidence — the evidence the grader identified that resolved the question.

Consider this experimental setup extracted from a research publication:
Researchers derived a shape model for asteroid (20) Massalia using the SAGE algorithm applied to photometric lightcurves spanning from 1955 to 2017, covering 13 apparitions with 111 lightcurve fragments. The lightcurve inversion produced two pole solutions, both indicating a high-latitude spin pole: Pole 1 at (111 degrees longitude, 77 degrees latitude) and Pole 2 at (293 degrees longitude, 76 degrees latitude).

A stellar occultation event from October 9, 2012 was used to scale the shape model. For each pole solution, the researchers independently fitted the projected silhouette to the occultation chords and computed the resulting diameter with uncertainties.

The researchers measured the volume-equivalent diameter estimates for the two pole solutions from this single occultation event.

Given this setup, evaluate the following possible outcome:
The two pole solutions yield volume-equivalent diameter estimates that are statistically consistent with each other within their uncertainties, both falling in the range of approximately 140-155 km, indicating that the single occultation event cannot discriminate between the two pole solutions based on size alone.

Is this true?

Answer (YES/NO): NO